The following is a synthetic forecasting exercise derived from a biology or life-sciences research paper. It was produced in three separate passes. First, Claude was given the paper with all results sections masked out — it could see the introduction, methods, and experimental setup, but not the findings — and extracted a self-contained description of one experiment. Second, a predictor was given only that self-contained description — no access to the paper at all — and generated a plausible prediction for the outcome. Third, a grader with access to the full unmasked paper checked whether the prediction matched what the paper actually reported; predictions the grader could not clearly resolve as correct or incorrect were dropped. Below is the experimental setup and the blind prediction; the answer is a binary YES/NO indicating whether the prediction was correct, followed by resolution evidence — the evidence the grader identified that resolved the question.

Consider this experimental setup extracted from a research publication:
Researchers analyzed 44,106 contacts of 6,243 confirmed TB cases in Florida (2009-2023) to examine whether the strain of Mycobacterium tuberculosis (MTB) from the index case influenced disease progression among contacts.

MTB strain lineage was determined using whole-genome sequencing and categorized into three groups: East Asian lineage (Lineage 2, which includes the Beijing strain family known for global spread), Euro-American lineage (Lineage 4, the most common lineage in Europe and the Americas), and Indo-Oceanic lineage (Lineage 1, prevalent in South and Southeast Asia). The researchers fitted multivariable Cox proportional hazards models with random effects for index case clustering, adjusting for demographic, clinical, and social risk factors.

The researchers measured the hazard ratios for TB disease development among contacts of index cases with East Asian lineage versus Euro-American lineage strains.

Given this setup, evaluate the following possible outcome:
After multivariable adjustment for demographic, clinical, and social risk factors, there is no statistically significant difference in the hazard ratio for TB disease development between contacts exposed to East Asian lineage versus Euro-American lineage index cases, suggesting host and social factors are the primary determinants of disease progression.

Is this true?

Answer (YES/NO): YES